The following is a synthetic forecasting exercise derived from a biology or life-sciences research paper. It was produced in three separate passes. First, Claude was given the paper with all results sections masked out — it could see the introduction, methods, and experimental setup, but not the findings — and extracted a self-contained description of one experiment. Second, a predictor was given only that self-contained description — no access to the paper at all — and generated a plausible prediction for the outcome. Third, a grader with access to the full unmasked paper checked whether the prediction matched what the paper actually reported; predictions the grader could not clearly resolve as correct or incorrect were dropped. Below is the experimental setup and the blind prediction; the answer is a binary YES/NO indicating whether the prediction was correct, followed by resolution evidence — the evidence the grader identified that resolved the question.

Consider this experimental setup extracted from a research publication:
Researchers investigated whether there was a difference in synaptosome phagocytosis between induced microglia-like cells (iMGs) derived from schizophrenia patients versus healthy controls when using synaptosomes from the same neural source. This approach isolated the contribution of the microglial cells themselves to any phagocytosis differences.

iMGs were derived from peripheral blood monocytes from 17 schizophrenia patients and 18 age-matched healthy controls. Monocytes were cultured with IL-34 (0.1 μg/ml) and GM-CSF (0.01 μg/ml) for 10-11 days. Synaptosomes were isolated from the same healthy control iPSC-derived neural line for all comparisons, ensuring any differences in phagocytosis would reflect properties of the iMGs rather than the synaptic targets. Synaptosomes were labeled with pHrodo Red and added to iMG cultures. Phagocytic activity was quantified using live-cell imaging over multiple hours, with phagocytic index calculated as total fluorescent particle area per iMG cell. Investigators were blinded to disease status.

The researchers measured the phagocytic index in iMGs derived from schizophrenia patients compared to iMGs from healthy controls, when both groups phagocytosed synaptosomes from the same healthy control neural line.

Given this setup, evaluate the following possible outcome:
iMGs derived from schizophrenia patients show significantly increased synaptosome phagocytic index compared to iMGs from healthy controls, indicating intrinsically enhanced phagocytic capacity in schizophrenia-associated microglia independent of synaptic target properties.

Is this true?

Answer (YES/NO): YES